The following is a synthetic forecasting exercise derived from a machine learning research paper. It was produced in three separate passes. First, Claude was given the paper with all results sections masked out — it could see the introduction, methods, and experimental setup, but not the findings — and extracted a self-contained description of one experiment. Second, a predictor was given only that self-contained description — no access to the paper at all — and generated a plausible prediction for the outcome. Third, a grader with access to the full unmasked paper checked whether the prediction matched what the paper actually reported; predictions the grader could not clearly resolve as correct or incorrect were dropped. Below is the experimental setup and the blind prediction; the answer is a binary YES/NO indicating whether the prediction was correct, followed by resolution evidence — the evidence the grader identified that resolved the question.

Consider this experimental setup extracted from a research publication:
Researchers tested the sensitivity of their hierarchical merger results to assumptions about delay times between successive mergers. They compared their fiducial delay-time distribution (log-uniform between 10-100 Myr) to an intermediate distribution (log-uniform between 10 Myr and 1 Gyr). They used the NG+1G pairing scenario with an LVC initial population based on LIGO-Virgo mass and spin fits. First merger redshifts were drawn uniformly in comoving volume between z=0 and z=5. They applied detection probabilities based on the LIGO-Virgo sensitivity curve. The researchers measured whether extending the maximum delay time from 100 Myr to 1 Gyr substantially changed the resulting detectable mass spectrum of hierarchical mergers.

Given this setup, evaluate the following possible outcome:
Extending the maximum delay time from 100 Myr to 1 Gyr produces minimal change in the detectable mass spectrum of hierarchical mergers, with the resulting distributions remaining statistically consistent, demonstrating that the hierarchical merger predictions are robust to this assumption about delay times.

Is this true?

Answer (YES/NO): YES